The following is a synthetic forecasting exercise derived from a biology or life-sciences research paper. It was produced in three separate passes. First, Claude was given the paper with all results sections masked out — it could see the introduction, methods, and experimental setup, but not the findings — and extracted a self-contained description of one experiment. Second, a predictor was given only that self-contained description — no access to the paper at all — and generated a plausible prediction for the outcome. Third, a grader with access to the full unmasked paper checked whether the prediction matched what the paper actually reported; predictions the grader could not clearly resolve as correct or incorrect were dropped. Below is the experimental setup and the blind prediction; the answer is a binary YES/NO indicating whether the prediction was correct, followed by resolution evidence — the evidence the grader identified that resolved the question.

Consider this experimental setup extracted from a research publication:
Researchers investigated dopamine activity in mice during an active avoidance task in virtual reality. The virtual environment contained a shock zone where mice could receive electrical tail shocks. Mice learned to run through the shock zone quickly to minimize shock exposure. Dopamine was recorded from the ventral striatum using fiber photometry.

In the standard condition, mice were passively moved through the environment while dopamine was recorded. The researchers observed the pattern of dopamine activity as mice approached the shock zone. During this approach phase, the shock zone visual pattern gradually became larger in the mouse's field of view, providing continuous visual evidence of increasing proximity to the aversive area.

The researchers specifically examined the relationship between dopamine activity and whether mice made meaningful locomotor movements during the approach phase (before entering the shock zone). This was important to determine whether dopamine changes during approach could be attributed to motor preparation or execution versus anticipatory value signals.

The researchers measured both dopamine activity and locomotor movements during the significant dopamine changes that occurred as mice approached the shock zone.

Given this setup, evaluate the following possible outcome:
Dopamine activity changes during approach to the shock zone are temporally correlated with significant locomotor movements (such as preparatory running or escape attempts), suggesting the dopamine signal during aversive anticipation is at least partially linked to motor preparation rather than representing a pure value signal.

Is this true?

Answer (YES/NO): NO